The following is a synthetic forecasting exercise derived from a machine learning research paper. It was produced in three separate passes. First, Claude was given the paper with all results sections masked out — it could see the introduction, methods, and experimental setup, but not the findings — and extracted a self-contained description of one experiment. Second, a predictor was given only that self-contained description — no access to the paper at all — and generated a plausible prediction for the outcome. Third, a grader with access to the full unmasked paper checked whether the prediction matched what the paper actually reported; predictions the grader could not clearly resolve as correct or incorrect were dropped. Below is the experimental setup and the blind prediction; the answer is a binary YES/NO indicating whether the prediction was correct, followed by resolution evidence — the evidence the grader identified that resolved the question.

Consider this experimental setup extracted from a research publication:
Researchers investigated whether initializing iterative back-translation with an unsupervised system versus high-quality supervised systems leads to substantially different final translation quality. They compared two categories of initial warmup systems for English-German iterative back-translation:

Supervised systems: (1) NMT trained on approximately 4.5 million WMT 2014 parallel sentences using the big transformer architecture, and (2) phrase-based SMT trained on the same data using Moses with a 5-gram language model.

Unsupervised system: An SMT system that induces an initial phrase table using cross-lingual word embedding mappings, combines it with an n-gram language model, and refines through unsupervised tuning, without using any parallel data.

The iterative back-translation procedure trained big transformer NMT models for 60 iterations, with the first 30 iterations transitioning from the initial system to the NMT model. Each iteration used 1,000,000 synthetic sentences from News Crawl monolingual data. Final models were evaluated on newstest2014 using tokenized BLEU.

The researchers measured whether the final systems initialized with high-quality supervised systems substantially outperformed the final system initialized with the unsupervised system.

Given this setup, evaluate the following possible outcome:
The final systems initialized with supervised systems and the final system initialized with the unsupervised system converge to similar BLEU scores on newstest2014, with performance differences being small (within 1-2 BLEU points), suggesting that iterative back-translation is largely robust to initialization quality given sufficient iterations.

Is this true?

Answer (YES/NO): NO